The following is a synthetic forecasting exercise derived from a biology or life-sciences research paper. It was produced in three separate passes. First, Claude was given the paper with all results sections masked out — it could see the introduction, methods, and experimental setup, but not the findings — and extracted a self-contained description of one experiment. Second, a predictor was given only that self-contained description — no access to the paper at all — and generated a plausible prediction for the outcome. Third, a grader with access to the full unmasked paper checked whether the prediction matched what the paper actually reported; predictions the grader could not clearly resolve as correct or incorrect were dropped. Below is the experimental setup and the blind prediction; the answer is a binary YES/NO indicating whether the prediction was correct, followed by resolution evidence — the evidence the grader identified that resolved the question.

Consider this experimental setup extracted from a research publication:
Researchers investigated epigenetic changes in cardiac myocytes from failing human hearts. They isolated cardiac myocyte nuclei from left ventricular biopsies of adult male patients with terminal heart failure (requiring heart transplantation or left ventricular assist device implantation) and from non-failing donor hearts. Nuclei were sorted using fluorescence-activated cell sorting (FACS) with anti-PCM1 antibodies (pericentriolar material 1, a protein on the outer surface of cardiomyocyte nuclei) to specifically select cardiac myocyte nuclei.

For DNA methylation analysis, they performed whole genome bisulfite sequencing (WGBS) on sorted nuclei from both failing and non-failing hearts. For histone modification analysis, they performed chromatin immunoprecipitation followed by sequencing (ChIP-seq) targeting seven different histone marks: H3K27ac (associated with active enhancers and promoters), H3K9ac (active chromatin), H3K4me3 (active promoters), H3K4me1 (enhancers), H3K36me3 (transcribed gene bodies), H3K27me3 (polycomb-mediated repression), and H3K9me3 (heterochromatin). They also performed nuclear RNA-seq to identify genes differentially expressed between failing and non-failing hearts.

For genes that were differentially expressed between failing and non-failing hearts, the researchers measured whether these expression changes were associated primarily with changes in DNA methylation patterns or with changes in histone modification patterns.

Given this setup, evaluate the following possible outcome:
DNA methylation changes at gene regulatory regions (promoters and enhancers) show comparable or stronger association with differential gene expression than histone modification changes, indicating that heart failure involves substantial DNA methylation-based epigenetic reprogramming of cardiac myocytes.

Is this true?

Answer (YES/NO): NO